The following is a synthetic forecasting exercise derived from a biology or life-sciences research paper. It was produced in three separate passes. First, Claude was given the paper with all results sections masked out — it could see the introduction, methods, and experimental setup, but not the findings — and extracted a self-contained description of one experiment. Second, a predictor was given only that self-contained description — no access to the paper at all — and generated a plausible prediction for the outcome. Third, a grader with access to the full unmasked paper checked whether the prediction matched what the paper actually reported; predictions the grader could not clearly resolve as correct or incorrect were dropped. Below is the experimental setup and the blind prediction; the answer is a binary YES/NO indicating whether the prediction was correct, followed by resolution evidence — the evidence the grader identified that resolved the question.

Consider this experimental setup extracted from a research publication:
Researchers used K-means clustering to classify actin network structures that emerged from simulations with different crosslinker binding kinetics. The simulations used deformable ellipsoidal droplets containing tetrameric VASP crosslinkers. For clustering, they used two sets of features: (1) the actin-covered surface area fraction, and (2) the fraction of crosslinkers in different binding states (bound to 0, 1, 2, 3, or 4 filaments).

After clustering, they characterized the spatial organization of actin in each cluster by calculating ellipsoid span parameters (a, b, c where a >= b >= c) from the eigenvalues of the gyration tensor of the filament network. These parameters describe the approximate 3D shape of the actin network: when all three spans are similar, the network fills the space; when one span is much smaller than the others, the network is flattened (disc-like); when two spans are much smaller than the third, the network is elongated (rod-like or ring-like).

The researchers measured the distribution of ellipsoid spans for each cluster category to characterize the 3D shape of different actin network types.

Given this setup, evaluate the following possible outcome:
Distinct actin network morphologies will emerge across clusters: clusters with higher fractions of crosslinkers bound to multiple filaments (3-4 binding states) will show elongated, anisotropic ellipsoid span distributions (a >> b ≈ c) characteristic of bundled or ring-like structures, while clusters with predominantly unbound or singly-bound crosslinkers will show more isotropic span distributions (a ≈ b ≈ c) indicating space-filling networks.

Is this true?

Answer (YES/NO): NO